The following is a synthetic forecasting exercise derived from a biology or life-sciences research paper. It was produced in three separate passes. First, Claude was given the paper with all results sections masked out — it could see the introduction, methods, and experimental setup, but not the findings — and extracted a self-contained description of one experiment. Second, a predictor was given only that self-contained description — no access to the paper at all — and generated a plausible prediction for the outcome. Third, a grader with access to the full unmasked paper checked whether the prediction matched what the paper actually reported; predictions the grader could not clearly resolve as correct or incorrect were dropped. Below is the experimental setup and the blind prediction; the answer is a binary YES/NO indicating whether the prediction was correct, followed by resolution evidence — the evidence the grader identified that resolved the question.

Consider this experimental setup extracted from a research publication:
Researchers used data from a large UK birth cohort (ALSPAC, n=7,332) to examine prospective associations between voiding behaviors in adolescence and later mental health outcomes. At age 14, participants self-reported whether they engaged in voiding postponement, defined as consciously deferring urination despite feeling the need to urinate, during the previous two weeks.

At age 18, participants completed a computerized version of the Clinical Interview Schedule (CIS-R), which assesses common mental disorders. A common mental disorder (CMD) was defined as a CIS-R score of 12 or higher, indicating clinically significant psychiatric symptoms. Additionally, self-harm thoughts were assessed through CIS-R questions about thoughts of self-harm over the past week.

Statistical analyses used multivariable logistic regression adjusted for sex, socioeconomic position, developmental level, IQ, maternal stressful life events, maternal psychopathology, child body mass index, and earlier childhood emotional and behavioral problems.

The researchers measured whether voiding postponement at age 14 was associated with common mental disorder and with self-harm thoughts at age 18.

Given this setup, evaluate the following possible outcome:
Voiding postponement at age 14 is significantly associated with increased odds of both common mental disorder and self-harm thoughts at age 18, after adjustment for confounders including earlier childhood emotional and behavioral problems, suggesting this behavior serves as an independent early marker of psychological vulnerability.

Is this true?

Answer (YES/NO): YES